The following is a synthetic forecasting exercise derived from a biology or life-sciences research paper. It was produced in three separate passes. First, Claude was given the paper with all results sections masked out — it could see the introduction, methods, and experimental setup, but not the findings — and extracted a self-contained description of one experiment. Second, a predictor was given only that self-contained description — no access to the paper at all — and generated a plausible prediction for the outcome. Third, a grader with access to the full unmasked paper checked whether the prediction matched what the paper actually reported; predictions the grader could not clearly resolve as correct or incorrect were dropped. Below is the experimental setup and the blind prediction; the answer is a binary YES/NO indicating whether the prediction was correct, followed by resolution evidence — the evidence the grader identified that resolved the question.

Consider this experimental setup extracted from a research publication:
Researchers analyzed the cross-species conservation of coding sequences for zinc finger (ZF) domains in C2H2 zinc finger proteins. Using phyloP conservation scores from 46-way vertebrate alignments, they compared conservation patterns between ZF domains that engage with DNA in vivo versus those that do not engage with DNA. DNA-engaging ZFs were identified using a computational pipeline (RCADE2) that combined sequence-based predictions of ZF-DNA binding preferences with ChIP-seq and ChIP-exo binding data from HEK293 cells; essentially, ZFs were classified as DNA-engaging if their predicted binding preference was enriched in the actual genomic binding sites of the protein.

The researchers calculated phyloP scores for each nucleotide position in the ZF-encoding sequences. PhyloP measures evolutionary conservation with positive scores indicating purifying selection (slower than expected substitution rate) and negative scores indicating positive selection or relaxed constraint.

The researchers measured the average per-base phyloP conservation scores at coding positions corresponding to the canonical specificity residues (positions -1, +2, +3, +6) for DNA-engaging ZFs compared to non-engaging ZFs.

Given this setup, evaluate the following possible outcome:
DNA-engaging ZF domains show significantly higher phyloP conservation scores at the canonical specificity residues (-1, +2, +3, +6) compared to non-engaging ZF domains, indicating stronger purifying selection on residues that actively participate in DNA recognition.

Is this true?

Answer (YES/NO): YES